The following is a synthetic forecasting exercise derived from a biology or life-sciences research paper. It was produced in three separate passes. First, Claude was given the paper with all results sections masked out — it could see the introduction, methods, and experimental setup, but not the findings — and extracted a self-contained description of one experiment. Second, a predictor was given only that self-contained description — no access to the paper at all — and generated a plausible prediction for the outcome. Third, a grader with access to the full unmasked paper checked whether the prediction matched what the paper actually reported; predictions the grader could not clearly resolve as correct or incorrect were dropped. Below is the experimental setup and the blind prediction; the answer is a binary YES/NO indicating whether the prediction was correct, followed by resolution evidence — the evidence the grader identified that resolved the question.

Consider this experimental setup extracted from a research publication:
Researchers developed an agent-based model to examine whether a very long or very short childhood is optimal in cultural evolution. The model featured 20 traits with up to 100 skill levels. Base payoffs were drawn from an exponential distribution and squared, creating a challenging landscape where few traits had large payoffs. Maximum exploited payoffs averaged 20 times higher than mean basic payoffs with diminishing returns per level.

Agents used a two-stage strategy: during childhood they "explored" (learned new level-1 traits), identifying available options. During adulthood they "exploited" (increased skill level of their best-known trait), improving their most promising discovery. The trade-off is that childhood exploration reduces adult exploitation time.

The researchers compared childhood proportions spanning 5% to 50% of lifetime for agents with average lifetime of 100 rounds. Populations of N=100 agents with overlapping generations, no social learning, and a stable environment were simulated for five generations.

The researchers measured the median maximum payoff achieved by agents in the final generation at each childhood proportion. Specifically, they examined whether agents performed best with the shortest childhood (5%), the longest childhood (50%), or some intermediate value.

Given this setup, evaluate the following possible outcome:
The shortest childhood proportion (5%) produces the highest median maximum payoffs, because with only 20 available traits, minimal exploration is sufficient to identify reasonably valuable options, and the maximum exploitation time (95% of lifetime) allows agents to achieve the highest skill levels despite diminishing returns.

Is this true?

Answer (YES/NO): NO